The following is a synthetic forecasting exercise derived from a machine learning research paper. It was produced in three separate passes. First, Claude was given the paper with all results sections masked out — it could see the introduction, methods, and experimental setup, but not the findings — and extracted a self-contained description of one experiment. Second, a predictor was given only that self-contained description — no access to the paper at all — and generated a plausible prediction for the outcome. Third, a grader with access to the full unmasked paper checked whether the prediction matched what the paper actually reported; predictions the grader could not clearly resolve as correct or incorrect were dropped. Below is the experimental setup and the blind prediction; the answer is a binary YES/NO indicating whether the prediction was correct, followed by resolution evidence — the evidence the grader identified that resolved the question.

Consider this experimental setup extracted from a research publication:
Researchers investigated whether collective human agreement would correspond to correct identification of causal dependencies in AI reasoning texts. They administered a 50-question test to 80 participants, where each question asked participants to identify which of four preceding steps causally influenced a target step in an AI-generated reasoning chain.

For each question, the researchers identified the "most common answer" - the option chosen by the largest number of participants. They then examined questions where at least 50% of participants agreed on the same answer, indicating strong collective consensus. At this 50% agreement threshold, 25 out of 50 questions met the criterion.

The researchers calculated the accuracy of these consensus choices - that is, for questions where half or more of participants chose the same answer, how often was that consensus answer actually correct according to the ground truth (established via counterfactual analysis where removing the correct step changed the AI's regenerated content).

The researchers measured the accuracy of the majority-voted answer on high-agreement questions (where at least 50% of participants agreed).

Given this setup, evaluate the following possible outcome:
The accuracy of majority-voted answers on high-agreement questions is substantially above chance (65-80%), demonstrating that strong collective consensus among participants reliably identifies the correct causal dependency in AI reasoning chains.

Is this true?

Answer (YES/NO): NO